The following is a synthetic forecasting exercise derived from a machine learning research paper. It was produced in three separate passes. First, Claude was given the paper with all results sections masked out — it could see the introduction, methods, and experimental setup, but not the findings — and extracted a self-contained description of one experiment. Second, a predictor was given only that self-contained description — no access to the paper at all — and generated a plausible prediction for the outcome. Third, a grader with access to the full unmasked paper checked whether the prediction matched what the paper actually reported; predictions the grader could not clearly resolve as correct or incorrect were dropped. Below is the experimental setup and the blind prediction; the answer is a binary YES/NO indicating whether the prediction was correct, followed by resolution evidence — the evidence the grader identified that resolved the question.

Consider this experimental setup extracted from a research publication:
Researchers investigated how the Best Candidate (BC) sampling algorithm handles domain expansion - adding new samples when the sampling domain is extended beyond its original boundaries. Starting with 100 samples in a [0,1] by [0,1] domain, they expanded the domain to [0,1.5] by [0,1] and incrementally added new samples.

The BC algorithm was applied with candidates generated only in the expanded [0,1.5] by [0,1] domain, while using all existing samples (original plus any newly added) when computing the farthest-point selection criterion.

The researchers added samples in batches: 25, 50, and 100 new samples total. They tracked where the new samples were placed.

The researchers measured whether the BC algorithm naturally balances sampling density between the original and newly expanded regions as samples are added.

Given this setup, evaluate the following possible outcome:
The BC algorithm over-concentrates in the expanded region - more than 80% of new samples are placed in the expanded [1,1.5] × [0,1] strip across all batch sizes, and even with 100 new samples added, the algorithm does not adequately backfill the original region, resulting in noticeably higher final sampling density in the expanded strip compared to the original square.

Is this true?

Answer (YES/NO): NO